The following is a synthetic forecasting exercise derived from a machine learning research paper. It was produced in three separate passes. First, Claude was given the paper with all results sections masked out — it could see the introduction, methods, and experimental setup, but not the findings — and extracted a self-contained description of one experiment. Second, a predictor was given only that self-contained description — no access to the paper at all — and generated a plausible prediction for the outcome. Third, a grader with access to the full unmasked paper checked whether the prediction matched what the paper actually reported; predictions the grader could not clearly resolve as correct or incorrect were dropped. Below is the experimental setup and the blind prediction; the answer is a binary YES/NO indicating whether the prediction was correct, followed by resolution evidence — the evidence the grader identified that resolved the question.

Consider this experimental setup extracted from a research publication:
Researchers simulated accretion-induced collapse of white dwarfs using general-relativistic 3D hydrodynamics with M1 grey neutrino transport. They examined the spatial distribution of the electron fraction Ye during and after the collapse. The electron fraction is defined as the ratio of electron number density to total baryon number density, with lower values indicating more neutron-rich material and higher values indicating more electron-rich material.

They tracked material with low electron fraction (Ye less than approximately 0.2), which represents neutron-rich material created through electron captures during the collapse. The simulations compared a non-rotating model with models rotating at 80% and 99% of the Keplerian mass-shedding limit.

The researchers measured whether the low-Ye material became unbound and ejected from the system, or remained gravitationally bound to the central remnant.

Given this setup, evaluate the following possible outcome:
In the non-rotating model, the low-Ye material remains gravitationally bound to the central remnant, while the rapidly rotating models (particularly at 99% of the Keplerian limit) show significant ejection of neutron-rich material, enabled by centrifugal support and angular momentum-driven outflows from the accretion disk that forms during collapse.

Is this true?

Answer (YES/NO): NO